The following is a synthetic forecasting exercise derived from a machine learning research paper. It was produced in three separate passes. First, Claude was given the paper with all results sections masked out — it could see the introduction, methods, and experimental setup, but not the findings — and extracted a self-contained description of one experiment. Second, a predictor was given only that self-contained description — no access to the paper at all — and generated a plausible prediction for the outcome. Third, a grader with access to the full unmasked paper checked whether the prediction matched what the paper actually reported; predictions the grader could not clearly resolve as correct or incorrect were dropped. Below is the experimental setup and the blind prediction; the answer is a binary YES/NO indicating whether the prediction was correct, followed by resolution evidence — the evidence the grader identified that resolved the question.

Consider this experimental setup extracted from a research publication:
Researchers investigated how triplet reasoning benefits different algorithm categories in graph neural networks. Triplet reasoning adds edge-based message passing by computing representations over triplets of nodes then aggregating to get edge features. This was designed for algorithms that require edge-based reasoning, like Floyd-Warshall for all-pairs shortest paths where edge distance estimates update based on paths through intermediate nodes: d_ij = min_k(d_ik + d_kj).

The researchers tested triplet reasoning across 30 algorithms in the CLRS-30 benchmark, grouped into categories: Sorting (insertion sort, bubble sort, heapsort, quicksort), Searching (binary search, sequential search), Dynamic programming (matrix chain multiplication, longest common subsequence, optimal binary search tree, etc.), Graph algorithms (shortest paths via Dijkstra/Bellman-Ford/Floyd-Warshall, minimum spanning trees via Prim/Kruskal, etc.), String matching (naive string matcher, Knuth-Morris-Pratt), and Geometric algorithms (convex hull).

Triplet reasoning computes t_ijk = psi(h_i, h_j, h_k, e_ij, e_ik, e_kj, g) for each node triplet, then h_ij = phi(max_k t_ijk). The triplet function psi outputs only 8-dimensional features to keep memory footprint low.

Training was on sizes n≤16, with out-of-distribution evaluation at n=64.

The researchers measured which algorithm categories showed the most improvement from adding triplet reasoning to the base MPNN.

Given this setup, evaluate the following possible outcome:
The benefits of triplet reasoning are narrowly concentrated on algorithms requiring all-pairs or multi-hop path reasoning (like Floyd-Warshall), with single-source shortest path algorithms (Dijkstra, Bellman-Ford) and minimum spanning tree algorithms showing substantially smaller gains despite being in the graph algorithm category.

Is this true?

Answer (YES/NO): NO